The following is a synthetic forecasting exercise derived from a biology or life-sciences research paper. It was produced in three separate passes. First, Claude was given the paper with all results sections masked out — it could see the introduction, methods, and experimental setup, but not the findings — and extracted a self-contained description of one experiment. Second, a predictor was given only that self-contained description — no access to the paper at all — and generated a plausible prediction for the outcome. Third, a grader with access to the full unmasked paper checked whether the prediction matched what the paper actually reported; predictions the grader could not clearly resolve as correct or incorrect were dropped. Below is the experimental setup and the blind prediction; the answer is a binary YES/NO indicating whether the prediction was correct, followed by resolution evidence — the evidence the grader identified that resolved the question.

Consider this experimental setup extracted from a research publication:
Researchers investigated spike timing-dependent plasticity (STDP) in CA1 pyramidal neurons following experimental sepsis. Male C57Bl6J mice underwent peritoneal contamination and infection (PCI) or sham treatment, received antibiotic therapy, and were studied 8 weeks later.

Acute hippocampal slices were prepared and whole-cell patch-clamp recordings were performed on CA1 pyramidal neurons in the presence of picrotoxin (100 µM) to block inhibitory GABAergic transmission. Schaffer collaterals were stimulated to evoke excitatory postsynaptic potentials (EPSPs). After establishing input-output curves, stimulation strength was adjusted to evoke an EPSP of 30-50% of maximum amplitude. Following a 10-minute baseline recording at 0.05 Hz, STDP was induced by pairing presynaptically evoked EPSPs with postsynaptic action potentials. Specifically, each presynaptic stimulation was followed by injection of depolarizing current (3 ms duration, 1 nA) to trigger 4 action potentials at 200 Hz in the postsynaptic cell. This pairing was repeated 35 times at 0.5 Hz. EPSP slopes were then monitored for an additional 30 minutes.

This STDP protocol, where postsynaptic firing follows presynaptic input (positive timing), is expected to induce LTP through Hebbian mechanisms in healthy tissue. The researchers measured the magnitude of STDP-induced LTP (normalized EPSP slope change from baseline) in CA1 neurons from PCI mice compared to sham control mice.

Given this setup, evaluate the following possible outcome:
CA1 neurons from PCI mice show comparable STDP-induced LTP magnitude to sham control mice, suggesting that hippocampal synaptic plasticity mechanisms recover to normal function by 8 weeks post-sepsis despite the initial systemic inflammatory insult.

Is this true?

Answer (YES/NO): NO